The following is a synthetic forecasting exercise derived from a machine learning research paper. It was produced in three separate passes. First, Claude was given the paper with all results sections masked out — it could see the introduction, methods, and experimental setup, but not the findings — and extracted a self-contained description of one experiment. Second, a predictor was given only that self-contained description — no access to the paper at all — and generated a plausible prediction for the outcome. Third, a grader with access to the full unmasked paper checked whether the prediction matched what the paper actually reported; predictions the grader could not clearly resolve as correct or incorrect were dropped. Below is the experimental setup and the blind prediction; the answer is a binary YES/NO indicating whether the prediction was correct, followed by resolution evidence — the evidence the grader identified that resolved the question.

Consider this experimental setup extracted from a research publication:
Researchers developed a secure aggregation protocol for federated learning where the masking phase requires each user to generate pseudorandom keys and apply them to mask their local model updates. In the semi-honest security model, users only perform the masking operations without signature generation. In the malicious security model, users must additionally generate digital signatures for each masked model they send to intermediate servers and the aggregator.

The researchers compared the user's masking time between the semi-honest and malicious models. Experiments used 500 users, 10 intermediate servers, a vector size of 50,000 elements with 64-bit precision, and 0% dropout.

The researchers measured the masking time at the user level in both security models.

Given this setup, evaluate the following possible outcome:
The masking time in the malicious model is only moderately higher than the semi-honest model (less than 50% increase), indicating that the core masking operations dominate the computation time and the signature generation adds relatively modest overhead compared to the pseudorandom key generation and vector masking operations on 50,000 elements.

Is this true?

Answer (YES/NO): NO